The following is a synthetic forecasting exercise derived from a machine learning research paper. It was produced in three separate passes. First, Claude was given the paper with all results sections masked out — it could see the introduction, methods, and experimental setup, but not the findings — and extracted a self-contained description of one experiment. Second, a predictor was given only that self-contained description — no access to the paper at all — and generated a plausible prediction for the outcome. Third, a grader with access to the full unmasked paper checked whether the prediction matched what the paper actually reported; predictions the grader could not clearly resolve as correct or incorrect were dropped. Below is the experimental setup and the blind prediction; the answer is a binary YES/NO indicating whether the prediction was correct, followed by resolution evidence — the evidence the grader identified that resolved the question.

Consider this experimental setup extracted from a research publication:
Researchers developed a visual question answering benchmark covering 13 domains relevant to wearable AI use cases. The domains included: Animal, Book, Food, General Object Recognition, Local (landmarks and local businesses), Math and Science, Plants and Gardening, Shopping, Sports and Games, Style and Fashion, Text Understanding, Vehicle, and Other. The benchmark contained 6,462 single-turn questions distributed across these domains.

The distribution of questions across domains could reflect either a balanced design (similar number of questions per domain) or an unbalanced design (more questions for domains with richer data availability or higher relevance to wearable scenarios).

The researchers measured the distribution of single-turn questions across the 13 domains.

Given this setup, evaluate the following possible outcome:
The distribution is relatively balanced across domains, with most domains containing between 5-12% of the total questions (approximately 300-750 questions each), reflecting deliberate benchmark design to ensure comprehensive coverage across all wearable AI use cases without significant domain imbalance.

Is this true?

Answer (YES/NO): NO